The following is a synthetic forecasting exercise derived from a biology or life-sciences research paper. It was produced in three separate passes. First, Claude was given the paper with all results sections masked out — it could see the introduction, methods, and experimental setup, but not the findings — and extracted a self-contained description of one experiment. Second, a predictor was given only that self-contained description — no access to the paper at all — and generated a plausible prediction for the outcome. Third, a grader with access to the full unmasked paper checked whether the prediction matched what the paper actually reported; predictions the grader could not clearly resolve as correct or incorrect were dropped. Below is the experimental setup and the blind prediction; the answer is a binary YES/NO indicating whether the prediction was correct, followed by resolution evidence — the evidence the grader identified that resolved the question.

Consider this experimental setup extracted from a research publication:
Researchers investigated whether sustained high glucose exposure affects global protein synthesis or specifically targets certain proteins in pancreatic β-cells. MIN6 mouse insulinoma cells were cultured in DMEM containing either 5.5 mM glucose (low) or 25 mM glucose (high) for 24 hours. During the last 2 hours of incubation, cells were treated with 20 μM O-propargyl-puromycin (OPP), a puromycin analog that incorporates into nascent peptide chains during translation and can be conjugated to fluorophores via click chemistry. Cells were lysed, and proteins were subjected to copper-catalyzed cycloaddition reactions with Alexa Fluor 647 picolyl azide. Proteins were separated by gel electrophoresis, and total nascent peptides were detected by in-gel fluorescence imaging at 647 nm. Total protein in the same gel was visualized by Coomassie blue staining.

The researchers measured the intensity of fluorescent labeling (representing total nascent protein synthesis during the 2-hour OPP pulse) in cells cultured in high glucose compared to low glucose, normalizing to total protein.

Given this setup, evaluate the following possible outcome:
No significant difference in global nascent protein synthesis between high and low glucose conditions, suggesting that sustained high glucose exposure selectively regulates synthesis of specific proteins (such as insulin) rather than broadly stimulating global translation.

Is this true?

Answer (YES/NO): YES